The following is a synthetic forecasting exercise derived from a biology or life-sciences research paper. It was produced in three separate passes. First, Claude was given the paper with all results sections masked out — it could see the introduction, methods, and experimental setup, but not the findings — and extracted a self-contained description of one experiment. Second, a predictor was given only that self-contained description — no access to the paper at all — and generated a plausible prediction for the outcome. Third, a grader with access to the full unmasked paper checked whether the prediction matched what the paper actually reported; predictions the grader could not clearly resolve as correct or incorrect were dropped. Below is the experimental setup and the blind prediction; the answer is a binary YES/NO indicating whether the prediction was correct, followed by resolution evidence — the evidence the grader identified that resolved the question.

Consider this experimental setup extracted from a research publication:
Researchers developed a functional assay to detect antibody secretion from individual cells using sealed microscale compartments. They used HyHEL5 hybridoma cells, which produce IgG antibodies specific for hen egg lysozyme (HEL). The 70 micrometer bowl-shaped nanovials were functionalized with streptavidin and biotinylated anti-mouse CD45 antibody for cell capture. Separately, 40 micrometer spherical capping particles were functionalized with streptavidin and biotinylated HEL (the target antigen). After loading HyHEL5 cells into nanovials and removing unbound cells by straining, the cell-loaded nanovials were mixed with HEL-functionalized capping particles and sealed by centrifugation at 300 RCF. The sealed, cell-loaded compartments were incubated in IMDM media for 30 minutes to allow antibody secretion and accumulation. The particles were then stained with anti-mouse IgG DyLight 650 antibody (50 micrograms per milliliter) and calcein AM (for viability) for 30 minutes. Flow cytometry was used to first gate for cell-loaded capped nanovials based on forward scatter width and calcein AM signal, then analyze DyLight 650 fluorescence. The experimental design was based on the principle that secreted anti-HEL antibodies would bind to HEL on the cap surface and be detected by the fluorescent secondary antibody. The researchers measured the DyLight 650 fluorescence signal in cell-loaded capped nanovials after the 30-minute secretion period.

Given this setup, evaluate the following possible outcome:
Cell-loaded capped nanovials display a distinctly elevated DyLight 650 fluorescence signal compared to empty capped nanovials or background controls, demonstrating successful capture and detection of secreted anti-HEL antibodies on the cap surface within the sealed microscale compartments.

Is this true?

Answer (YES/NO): YES